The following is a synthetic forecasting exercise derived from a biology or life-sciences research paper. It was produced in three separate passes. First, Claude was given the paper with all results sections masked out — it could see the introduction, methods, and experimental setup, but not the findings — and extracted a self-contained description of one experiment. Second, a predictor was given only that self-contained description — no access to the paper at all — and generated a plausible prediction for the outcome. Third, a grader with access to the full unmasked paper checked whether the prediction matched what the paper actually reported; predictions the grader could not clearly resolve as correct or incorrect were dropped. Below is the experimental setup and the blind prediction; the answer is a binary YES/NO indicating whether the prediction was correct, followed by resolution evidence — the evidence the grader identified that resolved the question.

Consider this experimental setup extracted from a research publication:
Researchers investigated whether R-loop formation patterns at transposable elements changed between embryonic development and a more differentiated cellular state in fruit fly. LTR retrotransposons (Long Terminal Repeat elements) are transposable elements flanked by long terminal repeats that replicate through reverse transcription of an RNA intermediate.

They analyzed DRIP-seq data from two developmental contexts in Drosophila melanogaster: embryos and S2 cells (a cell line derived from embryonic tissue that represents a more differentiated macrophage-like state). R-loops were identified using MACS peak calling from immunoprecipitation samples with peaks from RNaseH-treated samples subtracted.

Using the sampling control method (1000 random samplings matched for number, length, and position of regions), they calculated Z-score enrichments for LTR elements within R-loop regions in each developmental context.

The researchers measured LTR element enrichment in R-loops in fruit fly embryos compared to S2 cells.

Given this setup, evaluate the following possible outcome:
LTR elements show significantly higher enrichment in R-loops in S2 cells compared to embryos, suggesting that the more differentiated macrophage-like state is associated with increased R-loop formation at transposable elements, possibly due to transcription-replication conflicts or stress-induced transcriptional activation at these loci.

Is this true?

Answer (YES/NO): NO